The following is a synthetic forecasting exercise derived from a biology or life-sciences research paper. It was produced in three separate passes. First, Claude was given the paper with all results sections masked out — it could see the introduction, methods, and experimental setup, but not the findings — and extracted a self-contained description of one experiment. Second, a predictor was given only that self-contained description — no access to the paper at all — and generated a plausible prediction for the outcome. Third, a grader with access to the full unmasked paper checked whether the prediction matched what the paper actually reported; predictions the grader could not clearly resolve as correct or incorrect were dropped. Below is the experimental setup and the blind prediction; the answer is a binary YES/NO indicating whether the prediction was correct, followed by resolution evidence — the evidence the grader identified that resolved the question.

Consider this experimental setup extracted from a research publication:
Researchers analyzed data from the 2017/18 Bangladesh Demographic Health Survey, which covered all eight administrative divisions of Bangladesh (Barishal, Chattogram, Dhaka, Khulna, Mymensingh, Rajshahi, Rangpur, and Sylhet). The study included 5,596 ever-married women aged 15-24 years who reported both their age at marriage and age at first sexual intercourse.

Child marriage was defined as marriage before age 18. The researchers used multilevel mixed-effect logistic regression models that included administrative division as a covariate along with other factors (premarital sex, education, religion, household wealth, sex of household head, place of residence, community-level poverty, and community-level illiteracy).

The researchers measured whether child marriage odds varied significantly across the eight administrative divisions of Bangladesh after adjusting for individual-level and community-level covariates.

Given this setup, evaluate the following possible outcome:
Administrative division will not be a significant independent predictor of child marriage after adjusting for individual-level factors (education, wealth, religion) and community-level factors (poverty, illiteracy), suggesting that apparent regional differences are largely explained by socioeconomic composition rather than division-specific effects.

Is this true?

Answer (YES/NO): NO